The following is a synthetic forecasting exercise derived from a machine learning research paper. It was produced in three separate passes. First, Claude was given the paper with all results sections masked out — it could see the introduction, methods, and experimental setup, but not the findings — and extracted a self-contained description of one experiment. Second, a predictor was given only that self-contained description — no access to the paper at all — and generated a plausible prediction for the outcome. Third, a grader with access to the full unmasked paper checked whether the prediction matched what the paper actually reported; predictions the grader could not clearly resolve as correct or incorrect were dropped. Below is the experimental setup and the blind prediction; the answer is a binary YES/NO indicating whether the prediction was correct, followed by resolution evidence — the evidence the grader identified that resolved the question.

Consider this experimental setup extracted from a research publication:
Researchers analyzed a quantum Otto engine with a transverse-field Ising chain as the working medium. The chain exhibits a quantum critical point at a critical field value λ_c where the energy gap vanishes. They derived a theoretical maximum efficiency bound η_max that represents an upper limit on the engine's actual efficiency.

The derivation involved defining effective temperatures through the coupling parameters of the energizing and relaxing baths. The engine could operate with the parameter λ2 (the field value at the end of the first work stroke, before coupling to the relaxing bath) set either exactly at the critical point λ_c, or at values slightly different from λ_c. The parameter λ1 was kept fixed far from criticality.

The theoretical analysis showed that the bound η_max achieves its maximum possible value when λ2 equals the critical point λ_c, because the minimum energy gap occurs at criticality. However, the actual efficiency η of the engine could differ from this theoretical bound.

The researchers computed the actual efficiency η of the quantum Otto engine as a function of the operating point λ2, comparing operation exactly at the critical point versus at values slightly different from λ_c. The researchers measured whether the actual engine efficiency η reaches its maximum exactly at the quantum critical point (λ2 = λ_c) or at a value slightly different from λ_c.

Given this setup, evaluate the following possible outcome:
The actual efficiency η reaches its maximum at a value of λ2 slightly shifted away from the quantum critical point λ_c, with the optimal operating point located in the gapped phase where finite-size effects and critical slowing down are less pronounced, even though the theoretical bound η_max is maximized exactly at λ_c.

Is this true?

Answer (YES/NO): YES